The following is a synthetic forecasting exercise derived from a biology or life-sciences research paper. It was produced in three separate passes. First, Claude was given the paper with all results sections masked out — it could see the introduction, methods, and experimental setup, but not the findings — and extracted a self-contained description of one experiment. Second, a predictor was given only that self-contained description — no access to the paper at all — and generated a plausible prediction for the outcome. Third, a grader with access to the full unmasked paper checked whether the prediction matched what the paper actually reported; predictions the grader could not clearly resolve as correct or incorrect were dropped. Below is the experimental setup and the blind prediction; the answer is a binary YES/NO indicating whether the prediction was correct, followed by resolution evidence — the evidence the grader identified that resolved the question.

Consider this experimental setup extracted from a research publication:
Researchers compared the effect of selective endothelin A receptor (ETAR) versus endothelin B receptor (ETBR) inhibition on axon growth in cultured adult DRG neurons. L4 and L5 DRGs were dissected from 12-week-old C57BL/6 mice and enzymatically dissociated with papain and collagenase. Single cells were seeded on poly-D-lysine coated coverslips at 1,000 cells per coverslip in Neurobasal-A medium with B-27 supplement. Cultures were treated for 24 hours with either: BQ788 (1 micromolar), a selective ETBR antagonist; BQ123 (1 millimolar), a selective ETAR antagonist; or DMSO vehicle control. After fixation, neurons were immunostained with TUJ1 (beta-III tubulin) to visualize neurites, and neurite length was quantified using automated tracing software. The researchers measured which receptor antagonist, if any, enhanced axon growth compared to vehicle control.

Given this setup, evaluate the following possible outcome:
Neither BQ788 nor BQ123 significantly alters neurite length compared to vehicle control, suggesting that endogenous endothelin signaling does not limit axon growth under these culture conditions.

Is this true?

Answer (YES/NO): NO